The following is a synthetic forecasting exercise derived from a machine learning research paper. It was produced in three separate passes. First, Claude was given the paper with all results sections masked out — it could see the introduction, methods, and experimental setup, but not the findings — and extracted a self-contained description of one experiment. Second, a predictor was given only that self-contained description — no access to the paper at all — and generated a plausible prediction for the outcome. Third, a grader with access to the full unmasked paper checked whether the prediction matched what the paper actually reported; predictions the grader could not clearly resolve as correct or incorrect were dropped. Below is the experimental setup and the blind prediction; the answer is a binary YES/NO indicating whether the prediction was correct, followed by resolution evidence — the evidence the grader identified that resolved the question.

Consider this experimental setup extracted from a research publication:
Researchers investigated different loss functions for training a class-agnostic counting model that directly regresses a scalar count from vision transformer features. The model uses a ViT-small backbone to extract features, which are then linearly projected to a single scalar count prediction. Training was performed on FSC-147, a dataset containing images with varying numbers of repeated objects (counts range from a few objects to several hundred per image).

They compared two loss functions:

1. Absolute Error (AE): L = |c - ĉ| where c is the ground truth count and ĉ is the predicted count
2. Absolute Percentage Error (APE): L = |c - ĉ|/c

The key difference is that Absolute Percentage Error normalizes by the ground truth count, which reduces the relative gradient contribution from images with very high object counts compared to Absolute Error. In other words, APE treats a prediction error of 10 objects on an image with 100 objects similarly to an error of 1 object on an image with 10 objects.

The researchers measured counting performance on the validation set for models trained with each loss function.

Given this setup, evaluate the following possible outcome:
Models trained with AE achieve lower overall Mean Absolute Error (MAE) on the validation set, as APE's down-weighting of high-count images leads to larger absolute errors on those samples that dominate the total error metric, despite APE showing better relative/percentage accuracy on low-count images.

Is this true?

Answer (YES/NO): NO